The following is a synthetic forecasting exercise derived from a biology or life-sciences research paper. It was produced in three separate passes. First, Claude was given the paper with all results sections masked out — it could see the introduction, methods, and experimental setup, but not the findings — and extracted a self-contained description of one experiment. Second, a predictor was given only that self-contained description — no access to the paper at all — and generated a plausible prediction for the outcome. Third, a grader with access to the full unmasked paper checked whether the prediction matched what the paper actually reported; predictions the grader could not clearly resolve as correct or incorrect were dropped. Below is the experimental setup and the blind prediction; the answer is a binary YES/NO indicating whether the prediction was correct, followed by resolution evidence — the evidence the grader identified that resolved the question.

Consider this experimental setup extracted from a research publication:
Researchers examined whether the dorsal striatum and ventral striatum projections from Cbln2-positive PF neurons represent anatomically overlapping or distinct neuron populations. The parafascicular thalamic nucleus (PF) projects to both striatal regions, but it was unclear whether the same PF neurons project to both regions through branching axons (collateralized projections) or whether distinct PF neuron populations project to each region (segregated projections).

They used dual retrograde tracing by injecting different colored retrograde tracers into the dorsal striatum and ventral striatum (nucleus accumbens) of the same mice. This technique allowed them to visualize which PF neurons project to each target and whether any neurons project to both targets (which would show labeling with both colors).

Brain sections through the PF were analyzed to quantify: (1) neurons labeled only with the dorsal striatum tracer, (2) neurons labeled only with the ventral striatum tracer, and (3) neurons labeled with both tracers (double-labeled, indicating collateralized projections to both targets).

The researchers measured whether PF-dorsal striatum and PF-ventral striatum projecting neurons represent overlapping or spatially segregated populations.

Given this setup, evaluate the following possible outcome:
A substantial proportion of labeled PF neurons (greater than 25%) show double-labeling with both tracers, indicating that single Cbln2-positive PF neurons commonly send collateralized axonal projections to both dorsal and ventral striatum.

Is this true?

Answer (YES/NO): NO